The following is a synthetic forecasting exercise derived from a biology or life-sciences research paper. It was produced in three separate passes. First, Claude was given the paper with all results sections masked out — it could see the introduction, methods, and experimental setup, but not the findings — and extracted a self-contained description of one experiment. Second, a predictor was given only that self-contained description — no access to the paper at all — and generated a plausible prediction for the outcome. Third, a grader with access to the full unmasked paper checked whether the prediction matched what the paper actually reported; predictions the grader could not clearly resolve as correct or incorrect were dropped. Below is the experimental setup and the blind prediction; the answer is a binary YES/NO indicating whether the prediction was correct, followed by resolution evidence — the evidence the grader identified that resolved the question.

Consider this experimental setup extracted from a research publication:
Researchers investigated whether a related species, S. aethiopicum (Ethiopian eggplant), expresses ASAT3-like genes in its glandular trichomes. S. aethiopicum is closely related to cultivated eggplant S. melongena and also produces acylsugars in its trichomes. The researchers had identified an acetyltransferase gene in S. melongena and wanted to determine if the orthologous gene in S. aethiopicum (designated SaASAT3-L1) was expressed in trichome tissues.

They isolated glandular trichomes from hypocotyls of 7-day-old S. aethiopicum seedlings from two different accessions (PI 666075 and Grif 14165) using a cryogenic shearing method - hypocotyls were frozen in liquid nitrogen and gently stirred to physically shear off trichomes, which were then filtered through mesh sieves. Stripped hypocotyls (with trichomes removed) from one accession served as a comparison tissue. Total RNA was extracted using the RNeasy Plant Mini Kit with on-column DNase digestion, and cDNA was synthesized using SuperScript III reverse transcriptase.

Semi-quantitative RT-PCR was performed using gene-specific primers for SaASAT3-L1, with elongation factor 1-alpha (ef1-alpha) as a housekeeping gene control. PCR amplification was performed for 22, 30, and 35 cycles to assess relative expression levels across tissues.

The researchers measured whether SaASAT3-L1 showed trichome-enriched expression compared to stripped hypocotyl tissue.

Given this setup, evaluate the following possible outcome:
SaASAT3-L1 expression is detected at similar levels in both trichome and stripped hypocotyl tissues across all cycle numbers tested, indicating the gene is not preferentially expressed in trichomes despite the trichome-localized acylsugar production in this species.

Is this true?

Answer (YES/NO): NO